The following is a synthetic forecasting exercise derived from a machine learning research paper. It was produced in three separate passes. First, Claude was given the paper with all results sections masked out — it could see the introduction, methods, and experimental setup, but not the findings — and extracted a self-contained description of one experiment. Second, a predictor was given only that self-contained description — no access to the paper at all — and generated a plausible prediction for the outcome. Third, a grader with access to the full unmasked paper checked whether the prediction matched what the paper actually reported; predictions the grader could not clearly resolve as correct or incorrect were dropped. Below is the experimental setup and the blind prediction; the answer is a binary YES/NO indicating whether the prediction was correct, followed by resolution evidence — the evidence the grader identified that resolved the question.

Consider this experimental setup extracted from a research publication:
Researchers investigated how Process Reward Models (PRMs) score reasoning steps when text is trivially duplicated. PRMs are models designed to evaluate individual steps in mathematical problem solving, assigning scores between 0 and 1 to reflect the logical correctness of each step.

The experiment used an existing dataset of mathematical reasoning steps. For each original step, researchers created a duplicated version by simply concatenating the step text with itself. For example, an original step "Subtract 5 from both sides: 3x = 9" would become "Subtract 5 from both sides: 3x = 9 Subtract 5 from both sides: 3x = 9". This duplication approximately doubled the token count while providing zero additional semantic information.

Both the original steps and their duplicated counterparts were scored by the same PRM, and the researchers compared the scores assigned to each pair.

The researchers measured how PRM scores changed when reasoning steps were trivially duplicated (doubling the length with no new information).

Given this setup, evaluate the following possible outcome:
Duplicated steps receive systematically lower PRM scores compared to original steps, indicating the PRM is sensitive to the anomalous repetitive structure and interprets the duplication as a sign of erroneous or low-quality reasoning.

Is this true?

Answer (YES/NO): NO